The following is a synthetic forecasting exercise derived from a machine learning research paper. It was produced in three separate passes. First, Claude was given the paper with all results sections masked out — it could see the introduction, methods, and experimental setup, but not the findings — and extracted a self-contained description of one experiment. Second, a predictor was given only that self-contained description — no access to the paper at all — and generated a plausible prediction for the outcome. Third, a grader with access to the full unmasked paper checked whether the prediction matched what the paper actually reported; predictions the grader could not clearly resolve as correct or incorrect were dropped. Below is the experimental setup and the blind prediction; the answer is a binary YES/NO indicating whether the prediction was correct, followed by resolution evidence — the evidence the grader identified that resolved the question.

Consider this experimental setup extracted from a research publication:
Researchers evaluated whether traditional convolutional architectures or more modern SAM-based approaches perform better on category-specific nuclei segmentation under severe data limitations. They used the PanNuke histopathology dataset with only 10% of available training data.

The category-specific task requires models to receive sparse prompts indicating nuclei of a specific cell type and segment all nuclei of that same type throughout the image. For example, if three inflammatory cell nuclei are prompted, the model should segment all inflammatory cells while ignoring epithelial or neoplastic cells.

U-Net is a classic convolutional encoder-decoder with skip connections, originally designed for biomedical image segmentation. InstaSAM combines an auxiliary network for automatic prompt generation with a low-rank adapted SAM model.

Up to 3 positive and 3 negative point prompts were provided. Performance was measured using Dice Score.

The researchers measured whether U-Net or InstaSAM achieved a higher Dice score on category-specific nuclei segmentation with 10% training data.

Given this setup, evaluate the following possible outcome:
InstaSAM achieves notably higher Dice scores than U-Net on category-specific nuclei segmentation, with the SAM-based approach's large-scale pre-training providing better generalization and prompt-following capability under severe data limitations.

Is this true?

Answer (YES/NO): NO